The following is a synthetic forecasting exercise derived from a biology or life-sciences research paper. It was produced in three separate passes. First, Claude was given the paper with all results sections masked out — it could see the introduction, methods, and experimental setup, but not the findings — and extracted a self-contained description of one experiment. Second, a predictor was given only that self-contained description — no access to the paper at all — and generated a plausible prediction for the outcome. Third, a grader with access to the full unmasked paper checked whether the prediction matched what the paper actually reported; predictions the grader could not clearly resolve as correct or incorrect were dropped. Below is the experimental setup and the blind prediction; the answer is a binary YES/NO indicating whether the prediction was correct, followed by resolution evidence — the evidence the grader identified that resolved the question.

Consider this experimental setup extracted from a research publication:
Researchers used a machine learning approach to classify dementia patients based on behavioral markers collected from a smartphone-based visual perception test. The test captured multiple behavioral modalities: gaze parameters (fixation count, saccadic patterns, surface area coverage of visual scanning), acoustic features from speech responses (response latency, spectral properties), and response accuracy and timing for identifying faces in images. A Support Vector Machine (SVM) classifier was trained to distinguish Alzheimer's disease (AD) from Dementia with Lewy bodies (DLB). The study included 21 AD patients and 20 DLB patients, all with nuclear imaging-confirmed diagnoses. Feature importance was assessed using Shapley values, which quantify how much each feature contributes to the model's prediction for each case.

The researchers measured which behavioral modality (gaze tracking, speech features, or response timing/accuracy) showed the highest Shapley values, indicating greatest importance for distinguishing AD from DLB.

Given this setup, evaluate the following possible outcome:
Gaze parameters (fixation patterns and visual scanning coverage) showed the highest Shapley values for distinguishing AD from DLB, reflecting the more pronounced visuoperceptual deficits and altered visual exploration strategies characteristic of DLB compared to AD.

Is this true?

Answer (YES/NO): YES